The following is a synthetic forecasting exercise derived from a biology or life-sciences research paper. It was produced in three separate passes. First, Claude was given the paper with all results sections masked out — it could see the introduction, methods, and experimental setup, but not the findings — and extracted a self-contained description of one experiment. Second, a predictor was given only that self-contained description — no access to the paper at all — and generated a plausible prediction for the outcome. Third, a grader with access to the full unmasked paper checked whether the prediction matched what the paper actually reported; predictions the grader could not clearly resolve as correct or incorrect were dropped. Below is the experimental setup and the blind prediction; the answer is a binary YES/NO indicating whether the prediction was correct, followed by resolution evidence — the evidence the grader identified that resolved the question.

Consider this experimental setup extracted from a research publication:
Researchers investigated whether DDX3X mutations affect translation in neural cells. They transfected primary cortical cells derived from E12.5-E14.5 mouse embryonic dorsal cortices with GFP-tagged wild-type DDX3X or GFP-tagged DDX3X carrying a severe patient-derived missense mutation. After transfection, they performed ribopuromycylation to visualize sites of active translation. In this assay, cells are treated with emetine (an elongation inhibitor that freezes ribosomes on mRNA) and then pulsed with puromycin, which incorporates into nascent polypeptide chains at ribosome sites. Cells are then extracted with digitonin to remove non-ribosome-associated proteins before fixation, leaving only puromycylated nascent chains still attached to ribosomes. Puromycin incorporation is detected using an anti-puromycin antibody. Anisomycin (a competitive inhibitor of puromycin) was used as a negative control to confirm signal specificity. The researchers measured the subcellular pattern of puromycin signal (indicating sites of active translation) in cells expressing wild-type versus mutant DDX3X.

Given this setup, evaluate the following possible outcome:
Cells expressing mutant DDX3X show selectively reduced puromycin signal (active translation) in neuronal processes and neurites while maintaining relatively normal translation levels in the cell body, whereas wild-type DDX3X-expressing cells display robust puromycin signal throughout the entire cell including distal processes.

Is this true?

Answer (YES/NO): NO